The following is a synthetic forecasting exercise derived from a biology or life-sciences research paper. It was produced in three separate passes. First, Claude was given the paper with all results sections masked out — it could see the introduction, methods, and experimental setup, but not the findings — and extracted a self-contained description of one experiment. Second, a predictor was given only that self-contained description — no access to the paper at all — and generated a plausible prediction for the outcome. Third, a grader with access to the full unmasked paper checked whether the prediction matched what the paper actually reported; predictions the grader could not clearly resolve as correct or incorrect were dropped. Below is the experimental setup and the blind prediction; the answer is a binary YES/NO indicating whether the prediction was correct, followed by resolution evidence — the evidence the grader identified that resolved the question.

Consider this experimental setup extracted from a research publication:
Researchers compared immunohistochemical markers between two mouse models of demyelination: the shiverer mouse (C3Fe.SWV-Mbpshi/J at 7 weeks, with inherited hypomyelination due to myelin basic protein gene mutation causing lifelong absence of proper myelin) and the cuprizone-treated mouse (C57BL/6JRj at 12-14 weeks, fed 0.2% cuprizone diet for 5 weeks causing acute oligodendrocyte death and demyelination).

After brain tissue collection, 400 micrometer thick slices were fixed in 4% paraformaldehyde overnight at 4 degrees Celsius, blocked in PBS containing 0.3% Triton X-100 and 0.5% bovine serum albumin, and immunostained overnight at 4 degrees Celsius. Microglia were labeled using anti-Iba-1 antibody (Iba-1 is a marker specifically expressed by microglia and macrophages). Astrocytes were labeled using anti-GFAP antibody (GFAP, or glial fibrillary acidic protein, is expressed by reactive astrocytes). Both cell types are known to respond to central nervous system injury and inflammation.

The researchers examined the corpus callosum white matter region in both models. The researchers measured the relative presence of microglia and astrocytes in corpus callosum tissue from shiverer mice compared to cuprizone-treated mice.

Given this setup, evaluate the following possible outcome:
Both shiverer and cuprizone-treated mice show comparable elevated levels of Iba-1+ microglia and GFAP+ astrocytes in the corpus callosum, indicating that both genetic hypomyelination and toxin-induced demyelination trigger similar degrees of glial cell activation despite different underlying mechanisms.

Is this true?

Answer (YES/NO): NO